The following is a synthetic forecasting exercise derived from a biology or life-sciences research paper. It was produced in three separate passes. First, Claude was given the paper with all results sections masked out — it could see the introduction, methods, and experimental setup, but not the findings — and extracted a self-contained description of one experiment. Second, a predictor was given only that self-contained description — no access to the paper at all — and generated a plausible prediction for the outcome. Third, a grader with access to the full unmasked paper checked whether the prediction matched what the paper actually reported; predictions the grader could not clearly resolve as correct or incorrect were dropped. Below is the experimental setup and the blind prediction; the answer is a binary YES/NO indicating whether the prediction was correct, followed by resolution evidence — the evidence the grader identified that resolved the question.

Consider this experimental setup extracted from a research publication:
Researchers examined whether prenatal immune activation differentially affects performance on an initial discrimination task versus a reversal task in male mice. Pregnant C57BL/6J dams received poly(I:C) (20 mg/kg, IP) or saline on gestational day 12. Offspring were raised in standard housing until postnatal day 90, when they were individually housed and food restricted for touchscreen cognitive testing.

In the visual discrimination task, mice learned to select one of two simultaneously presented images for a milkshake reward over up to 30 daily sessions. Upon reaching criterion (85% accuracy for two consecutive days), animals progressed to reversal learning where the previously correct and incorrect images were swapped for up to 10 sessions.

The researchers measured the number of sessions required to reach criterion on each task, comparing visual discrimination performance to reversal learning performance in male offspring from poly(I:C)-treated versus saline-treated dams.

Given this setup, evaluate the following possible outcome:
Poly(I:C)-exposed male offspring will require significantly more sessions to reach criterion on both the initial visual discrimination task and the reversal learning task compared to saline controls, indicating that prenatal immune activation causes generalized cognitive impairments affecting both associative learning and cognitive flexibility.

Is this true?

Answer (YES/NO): NO